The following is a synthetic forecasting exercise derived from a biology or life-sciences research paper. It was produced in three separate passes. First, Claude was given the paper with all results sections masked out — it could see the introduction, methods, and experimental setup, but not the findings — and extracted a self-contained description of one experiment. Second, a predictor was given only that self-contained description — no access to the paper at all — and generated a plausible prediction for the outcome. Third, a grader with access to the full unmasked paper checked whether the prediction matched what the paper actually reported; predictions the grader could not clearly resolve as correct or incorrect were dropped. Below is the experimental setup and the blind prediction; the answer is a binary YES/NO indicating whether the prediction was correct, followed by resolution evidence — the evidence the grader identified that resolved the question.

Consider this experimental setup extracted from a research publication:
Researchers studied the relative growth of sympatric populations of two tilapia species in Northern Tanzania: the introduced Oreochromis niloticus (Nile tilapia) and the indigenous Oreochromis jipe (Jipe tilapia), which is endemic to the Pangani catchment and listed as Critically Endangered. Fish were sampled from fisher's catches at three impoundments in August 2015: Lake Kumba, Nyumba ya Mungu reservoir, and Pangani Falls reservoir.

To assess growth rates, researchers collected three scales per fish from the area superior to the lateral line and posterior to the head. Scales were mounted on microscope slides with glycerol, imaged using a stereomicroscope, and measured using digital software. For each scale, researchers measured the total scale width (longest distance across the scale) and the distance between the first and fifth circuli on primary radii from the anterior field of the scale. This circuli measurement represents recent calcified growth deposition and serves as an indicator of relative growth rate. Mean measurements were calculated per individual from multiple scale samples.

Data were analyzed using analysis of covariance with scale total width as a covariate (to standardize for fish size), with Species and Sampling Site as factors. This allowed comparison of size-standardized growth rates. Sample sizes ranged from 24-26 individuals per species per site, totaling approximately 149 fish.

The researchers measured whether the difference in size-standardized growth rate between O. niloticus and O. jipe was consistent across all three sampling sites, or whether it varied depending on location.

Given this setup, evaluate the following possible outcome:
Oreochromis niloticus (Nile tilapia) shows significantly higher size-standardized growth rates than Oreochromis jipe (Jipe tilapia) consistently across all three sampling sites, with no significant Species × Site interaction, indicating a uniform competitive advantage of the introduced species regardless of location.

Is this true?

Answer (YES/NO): NO